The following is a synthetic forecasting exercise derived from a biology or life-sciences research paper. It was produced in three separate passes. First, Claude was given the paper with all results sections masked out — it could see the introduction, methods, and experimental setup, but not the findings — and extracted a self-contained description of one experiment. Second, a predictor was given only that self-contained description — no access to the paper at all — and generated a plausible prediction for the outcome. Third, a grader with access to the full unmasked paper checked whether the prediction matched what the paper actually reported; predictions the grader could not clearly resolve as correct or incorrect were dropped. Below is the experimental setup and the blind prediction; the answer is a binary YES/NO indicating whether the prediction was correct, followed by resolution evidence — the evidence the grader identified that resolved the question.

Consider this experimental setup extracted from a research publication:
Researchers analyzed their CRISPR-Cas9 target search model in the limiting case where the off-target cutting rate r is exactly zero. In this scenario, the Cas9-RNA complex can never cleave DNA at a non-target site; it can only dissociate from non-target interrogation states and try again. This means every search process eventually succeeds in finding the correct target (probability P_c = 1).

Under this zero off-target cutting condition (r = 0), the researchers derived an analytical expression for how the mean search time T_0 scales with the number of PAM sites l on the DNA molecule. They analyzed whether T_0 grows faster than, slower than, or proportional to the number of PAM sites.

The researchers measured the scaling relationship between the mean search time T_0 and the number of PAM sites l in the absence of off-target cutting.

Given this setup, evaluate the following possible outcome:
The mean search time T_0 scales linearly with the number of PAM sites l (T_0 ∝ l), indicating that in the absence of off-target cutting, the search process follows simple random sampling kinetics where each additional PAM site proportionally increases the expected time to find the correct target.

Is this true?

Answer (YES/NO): YES